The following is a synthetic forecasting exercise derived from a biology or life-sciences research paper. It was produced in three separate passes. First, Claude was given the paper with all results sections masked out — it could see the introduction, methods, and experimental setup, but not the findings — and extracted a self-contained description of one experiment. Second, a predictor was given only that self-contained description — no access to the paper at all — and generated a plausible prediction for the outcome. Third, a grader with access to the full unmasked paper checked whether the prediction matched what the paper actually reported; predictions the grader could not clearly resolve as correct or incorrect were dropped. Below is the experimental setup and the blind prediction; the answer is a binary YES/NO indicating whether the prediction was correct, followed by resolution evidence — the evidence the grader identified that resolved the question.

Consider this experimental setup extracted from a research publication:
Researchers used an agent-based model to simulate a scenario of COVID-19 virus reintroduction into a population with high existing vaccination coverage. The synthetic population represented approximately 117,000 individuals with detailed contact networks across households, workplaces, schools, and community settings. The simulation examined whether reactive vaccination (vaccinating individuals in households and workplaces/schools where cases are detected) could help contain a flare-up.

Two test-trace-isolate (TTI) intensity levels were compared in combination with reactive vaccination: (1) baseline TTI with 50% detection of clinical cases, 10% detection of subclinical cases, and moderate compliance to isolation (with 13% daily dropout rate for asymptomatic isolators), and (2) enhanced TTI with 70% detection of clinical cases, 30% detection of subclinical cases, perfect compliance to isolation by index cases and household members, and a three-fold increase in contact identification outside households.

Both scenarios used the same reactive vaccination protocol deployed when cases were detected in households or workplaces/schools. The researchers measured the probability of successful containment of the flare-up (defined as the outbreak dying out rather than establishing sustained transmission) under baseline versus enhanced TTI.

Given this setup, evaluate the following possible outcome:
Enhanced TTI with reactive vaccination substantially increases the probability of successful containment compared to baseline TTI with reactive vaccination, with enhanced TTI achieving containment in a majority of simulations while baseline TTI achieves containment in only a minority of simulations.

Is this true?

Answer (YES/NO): NO